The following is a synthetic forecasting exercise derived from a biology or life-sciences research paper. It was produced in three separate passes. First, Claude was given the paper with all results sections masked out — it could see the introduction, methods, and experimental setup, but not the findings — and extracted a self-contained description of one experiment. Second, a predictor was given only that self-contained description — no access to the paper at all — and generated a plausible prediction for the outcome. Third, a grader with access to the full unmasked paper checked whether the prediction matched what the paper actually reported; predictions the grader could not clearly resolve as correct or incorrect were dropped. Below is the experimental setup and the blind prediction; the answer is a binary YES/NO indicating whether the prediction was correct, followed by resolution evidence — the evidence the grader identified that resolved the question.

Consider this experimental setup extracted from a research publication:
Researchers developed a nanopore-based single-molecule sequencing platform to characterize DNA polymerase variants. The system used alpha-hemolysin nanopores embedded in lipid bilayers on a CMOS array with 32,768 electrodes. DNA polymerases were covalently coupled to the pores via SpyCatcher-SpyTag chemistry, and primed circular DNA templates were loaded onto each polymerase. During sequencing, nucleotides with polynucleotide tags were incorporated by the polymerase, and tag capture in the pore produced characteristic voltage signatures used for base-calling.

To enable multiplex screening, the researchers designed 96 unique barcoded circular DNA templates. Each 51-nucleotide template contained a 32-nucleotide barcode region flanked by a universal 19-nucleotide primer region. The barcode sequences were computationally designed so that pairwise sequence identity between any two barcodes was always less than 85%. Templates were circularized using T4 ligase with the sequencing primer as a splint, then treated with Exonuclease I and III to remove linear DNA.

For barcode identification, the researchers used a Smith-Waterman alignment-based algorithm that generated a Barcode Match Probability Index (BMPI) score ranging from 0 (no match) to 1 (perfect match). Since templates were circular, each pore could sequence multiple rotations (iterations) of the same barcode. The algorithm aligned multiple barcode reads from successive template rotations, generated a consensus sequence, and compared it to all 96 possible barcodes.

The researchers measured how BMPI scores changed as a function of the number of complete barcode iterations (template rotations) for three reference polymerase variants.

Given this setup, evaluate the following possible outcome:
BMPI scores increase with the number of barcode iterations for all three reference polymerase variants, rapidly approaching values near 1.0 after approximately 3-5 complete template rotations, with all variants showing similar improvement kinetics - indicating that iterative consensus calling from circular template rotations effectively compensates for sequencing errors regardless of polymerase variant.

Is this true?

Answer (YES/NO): NO